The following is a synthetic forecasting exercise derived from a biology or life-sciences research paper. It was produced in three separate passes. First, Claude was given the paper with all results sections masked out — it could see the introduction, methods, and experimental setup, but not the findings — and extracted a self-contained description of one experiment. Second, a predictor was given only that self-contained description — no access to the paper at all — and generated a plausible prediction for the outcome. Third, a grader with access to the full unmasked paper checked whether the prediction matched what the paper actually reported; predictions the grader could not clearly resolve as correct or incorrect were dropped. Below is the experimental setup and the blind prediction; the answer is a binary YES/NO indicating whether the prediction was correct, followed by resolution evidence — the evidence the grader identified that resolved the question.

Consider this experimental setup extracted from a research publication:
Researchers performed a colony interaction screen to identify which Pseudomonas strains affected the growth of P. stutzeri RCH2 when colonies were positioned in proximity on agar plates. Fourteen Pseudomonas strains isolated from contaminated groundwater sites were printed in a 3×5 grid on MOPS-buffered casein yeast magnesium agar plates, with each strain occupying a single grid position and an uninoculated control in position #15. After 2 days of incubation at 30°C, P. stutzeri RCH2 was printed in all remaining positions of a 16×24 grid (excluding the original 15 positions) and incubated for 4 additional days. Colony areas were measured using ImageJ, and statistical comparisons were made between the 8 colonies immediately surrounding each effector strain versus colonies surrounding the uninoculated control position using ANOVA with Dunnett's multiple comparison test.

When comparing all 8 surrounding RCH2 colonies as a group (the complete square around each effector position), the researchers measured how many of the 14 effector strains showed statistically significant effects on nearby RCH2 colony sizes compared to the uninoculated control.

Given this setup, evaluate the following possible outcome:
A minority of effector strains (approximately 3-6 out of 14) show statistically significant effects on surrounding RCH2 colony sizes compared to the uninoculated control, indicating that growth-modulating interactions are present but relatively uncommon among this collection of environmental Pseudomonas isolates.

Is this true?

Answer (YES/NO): NO